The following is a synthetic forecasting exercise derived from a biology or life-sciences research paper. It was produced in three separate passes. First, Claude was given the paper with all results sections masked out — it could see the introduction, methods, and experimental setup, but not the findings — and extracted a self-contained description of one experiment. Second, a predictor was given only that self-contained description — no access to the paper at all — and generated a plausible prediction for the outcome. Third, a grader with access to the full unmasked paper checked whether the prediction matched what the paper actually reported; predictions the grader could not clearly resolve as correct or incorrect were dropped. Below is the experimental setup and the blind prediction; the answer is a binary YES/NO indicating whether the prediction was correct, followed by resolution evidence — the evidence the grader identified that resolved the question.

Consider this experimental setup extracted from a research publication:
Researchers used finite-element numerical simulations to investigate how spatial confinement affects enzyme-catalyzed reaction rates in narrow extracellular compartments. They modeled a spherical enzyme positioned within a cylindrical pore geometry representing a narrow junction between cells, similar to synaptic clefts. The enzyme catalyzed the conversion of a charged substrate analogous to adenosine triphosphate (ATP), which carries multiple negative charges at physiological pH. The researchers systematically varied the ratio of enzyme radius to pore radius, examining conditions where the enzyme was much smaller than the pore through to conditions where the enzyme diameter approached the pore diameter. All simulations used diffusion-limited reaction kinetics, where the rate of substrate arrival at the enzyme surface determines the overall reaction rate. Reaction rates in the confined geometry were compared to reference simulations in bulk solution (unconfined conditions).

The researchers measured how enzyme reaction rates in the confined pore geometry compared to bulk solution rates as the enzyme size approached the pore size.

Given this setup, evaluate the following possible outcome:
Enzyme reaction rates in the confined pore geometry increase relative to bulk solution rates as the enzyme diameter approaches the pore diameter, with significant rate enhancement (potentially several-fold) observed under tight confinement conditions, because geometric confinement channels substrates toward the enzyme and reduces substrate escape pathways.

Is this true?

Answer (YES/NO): NO